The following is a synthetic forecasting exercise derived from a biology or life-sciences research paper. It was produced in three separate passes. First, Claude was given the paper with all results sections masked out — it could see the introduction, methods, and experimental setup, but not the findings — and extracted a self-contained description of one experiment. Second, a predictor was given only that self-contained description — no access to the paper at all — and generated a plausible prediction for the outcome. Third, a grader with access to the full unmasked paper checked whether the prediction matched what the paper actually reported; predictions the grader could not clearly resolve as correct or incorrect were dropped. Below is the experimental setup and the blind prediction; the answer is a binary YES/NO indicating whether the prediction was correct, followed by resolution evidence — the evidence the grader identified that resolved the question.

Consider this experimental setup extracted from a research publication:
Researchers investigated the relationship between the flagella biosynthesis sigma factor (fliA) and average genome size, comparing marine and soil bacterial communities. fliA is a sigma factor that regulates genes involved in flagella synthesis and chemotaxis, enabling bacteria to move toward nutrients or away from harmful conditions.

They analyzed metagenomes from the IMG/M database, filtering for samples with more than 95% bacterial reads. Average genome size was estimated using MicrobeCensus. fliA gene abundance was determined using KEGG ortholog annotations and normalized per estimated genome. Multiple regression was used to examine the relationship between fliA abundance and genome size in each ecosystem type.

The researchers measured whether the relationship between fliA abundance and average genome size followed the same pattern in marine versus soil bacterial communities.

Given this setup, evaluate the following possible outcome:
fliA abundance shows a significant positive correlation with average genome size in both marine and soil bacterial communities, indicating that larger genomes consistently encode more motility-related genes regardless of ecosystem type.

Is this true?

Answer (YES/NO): NO